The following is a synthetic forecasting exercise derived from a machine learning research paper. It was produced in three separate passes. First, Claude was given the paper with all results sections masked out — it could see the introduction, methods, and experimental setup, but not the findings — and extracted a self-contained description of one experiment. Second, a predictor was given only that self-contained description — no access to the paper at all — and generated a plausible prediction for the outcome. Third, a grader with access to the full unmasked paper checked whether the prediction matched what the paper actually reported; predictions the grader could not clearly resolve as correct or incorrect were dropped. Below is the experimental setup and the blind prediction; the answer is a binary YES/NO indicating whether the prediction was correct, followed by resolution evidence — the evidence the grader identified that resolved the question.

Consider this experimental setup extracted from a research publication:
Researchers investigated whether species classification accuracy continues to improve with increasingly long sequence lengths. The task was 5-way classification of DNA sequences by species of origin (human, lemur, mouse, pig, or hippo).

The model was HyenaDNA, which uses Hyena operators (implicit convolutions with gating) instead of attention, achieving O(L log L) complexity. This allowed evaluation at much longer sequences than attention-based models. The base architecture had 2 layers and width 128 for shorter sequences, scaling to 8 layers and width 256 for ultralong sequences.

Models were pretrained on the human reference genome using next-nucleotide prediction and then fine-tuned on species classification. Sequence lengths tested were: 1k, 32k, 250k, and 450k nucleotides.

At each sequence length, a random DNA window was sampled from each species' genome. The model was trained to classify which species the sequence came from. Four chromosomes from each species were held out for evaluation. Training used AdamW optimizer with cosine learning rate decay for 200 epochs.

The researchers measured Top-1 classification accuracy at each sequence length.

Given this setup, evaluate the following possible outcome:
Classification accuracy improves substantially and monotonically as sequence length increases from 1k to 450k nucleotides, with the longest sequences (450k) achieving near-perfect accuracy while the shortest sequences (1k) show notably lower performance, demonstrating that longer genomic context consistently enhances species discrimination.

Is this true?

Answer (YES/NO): YES